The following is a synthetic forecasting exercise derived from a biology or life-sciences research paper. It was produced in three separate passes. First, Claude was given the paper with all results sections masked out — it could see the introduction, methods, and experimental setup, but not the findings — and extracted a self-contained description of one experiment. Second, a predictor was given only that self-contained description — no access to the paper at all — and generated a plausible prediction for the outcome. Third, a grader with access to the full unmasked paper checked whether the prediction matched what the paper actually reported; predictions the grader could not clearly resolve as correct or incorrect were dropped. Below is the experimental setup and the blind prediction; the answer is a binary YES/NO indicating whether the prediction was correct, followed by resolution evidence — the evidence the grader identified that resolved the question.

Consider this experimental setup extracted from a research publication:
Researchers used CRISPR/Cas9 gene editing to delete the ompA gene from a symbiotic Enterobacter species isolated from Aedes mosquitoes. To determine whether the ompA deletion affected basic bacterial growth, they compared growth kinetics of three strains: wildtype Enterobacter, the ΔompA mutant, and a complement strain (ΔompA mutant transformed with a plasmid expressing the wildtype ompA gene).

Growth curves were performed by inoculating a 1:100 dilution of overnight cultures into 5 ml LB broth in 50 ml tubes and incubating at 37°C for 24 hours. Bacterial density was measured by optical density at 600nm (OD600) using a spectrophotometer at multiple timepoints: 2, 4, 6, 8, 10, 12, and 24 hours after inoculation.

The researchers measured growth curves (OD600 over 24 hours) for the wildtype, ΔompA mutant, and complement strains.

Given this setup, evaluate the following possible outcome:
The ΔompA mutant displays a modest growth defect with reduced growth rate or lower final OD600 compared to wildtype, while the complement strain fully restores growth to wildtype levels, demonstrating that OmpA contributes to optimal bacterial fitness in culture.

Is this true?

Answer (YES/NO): NO